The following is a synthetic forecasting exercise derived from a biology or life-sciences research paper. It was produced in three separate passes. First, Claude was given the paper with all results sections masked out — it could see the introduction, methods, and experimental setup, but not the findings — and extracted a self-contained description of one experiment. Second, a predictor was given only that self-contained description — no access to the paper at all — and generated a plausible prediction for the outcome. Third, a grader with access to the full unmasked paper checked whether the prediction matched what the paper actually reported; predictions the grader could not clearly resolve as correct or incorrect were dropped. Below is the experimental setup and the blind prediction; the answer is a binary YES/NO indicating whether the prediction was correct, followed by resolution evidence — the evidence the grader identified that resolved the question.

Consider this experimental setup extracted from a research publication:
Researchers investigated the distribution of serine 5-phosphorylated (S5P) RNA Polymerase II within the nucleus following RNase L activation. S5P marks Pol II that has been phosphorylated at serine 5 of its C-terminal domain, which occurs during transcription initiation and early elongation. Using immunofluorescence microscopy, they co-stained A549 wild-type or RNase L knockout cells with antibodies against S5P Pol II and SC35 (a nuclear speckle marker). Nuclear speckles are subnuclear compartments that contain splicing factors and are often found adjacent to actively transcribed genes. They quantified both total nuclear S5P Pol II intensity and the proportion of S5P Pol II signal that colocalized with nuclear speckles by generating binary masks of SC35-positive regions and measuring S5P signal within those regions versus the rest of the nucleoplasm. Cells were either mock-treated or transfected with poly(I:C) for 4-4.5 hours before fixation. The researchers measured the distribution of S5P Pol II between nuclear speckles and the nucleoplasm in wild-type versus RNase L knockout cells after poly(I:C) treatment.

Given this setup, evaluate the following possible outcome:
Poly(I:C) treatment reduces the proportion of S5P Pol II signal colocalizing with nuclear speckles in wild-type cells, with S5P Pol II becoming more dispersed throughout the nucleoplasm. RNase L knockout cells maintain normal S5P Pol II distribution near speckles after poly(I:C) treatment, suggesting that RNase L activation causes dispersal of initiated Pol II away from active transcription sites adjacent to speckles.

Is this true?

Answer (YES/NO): NO